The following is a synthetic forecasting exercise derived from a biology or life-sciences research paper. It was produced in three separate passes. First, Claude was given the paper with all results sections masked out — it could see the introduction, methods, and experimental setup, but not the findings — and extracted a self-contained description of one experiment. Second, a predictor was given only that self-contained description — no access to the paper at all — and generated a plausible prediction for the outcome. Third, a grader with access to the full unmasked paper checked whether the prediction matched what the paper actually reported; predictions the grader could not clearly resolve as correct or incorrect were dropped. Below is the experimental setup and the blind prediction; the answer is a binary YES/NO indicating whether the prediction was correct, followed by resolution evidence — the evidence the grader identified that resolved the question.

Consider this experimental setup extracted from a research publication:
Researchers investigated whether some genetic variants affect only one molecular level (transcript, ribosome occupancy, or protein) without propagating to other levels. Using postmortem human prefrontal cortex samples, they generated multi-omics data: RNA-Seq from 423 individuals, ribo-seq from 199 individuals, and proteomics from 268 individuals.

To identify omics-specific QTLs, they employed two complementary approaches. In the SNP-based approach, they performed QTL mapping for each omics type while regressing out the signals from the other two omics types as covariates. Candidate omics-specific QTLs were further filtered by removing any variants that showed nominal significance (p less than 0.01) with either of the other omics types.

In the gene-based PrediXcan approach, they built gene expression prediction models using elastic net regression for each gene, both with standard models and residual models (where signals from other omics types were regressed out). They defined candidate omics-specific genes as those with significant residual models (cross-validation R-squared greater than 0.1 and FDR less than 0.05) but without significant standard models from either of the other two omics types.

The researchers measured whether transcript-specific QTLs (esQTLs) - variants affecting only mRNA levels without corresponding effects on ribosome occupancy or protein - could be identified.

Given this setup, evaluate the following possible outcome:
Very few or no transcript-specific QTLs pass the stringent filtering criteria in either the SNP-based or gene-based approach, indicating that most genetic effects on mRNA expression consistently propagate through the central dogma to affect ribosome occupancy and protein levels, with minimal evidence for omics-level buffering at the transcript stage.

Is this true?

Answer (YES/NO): NO